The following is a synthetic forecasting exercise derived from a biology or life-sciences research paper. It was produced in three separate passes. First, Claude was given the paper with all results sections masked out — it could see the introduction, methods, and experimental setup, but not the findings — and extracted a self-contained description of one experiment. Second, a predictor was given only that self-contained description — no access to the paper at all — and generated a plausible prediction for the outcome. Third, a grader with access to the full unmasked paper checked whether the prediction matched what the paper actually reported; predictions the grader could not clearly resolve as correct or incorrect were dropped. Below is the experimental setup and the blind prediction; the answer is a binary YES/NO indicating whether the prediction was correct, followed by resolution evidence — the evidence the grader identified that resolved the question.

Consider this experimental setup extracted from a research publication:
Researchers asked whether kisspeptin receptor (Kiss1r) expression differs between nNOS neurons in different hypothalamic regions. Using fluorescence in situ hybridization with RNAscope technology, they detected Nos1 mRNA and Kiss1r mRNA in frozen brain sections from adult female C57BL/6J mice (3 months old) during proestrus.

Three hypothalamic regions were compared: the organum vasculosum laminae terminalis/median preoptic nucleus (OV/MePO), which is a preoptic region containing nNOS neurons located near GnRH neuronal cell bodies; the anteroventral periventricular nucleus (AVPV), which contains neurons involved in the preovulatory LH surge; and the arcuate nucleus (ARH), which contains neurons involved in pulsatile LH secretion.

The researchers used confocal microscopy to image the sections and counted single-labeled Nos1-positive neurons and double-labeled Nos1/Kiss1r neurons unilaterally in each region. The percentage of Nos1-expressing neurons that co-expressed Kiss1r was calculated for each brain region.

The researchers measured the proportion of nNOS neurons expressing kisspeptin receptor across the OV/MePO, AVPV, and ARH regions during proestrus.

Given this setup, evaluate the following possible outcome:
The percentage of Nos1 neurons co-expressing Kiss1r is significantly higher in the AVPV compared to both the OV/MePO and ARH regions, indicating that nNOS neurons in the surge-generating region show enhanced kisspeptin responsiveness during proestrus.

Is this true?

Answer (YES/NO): NO